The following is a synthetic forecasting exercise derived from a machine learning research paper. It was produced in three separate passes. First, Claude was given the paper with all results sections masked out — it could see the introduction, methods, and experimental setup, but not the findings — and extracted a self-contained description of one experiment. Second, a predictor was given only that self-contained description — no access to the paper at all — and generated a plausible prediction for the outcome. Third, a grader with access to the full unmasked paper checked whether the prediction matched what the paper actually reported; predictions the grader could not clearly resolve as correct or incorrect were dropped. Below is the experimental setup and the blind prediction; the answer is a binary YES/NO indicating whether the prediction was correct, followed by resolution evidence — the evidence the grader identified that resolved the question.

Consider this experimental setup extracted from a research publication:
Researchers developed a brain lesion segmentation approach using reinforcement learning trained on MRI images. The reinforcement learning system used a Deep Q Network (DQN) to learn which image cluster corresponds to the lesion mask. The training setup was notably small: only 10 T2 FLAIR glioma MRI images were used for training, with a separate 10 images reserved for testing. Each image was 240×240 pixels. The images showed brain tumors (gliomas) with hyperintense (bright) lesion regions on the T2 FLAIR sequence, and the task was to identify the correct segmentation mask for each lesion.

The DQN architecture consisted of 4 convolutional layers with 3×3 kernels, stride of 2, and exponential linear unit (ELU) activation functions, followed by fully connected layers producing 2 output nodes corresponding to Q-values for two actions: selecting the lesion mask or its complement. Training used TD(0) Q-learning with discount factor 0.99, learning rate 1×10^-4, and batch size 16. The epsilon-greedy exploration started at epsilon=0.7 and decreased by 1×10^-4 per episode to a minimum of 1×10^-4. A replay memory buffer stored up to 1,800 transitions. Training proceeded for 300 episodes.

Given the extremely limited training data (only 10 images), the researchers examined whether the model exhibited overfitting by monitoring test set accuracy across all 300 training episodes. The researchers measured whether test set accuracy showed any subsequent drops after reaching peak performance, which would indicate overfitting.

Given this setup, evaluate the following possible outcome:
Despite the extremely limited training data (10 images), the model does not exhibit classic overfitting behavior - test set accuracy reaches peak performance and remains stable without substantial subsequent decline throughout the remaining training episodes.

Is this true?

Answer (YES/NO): YES